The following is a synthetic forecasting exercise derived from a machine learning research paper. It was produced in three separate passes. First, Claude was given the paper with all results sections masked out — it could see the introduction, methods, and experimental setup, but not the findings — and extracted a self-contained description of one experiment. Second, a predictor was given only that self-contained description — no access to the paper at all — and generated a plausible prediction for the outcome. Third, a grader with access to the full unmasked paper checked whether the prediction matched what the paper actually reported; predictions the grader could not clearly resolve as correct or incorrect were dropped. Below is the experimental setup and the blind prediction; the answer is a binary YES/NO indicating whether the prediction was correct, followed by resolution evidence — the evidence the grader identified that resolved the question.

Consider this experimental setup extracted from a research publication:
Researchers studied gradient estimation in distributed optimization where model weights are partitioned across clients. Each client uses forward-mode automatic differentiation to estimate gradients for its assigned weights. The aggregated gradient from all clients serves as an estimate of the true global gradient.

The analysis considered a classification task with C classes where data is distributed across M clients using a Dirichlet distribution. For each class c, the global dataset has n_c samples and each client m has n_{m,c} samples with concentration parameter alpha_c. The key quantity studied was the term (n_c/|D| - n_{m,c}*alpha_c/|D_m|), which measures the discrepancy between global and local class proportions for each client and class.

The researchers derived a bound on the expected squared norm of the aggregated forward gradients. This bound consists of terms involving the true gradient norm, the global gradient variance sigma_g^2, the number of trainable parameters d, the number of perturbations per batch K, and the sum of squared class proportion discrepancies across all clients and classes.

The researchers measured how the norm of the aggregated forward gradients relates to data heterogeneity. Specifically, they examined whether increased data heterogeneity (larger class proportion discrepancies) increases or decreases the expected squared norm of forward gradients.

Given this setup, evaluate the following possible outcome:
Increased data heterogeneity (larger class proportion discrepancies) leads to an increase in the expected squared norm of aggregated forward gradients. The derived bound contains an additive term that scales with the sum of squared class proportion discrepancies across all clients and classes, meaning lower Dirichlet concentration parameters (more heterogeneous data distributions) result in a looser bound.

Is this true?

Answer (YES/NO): YES